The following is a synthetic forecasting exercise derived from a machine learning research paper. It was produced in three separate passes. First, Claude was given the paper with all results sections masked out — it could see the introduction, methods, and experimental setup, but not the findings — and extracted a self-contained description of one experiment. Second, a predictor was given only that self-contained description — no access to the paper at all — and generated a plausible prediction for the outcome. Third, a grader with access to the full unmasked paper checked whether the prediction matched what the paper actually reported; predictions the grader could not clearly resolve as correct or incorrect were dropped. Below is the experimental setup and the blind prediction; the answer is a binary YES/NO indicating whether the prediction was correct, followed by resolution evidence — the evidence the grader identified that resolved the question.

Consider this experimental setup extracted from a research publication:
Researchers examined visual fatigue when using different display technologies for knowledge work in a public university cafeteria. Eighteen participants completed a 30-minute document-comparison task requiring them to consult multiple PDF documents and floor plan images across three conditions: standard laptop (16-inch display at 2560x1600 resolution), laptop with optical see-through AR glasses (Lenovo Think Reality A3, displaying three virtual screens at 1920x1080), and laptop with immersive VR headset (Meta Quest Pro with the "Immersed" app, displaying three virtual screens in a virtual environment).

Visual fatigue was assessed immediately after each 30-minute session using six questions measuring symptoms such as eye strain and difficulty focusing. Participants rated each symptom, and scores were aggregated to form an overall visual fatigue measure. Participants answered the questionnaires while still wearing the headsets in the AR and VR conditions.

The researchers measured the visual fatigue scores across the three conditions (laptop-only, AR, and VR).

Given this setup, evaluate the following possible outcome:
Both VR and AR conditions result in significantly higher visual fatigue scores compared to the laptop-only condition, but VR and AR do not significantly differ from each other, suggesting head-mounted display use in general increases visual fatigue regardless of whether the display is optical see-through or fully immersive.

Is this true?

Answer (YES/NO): YES